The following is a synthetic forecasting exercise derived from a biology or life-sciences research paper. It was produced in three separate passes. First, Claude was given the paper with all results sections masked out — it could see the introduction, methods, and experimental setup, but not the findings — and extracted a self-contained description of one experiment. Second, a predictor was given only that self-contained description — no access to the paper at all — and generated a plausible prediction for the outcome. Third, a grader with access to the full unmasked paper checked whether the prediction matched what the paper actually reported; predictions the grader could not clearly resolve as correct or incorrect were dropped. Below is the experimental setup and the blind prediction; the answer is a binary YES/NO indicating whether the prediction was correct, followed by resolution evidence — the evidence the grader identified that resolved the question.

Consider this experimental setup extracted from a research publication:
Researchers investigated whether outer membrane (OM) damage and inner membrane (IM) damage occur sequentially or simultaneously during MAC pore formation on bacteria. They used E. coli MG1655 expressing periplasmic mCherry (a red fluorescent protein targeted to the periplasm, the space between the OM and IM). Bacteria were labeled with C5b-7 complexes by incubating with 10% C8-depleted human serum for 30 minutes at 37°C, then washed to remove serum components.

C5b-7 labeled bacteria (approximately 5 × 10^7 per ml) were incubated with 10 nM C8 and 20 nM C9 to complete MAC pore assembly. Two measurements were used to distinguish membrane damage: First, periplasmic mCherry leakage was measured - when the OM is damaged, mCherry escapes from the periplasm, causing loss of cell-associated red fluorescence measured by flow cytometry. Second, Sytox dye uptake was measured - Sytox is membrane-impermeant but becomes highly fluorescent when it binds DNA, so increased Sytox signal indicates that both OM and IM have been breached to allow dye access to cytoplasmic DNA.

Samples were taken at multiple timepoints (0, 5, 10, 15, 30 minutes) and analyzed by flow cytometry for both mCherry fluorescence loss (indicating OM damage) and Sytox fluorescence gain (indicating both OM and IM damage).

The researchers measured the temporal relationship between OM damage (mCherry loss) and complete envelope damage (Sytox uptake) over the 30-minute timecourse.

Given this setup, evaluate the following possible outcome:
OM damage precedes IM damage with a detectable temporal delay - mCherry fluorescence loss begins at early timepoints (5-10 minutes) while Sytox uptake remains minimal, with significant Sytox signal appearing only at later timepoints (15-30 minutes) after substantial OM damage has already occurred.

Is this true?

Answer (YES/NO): YES